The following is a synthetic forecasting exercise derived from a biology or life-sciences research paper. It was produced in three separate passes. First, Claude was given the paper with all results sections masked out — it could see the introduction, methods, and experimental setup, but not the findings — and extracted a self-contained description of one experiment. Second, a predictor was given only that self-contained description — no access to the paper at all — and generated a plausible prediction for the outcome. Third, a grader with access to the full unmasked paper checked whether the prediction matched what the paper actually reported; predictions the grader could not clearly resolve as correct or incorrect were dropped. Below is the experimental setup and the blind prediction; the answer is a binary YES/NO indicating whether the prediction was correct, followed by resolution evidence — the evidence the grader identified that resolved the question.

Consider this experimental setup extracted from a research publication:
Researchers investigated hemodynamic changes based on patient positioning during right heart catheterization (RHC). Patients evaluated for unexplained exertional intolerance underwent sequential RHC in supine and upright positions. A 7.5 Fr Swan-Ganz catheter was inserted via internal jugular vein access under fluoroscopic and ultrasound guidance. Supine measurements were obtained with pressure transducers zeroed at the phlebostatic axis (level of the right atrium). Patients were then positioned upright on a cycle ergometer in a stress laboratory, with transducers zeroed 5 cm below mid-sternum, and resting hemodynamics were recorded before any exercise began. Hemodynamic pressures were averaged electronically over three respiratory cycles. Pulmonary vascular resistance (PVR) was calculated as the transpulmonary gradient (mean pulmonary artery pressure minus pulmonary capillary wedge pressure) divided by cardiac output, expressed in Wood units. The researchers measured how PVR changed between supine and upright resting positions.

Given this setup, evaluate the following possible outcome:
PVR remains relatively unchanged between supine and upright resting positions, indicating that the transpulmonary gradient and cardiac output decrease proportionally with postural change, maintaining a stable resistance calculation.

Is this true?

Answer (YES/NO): YES